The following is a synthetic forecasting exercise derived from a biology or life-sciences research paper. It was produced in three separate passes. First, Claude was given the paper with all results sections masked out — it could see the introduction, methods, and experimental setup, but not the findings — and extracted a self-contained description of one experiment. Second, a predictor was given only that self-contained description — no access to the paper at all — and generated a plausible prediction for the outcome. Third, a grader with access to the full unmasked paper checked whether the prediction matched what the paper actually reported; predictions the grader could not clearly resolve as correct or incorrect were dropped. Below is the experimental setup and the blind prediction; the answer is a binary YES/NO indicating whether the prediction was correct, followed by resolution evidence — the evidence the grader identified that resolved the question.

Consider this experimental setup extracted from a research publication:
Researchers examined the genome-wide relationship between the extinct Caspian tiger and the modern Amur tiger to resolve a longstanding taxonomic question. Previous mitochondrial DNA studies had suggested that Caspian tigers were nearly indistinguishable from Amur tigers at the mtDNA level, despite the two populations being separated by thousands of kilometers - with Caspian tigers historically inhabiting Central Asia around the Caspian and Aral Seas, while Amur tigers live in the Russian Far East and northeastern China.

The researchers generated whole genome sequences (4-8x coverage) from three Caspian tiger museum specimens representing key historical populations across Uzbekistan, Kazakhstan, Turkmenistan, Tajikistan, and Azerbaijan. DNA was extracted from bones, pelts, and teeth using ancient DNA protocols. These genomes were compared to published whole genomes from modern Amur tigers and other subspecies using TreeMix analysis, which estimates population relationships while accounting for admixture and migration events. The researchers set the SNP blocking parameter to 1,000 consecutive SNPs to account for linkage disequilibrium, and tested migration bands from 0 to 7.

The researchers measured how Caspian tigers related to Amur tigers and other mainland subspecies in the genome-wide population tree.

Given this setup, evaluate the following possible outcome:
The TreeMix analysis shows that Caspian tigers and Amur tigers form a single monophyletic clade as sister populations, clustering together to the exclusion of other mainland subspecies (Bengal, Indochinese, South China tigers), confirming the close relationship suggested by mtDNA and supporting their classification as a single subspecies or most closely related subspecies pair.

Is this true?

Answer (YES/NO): NO